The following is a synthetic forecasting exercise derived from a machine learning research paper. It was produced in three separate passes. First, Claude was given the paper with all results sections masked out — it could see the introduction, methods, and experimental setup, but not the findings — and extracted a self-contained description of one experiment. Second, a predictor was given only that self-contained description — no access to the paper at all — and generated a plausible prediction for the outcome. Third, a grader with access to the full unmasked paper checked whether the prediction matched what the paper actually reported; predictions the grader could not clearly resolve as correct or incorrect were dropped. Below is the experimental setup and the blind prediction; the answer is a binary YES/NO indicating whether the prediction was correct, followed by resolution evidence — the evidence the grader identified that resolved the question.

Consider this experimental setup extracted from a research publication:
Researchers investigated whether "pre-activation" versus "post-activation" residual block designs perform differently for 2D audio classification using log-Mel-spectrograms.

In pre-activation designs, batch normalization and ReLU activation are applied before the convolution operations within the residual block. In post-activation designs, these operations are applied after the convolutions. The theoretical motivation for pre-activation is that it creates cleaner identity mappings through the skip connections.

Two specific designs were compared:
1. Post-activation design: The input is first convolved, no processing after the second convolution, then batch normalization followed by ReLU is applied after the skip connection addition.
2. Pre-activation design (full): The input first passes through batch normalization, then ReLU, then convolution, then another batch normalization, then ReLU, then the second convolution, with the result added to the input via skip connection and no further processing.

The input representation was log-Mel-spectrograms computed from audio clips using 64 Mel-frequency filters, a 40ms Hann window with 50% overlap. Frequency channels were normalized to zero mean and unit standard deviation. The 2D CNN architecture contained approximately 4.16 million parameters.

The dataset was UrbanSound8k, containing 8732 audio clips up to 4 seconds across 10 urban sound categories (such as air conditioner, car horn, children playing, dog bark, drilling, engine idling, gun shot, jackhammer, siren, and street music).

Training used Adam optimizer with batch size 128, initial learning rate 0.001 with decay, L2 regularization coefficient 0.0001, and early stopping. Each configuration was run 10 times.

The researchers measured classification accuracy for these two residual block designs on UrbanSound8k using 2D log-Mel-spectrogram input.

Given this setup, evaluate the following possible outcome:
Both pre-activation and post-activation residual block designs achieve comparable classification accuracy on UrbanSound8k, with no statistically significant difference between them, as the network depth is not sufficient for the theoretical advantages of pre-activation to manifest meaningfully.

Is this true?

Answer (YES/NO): NO